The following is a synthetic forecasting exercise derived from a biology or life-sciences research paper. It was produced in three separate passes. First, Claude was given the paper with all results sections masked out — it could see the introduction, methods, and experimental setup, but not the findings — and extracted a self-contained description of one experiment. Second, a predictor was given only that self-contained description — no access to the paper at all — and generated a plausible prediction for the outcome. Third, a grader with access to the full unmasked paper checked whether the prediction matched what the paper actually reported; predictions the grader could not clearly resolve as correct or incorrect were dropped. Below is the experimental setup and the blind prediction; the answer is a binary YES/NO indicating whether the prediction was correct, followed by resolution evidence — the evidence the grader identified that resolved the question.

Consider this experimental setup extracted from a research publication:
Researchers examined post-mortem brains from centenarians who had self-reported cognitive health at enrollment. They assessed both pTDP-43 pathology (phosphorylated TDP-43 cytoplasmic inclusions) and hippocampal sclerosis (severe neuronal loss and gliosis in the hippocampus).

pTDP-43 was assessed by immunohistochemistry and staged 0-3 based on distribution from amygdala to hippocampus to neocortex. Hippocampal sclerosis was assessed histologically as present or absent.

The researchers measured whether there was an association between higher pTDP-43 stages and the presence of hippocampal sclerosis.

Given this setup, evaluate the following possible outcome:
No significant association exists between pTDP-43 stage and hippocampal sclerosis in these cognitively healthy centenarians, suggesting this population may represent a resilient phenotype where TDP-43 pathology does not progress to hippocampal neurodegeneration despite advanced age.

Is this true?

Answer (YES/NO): NO